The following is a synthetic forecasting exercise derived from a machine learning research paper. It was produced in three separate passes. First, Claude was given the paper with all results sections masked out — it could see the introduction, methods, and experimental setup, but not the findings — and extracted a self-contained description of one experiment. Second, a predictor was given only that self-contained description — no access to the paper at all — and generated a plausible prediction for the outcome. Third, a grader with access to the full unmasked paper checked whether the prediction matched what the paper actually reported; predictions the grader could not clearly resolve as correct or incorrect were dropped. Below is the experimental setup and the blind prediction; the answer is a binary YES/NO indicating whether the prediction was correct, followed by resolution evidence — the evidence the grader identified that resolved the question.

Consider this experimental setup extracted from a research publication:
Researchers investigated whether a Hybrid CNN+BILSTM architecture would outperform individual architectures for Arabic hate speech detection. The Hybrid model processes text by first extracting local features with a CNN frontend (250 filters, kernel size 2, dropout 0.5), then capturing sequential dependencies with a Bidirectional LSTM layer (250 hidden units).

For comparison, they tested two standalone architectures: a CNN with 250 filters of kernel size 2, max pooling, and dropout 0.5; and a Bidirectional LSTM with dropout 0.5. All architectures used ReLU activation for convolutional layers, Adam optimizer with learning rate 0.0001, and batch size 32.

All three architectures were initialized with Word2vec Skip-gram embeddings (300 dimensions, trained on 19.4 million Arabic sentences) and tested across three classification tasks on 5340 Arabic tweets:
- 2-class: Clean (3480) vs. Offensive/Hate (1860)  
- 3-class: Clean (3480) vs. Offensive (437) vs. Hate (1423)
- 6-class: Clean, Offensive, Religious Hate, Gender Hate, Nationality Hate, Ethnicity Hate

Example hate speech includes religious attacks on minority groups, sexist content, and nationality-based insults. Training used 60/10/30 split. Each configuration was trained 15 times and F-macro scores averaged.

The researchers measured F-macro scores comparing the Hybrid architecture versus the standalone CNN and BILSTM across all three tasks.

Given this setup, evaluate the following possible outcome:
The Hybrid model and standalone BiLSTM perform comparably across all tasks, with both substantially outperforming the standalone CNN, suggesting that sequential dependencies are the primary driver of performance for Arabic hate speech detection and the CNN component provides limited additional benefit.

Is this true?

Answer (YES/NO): NO